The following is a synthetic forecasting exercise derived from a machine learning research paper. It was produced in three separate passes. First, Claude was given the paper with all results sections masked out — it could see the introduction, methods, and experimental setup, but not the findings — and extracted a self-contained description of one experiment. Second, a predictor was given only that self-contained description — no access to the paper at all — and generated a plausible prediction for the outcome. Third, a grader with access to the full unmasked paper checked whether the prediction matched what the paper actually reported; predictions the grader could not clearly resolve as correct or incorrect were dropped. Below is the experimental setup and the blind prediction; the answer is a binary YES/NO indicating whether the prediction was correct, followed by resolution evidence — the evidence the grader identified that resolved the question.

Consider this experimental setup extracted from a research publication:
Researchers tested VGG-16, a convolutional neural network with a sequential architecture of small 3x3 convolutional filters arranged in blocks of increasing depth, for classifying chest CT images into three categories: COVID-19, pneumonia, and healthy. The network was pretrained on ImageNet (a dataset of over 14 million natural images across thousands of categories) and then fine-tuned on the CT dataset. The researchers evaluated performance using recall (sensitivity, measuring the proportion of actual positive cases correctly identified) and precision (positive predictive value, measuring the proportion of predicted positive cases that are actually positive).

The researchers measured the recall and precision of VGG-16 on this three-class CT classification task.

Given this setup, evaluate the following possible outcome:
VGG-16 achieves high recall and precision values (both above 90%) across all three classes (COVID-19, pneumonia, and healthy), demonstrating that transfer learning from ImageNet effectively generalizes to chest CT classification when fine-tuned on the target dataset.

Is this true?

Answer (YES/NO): NO